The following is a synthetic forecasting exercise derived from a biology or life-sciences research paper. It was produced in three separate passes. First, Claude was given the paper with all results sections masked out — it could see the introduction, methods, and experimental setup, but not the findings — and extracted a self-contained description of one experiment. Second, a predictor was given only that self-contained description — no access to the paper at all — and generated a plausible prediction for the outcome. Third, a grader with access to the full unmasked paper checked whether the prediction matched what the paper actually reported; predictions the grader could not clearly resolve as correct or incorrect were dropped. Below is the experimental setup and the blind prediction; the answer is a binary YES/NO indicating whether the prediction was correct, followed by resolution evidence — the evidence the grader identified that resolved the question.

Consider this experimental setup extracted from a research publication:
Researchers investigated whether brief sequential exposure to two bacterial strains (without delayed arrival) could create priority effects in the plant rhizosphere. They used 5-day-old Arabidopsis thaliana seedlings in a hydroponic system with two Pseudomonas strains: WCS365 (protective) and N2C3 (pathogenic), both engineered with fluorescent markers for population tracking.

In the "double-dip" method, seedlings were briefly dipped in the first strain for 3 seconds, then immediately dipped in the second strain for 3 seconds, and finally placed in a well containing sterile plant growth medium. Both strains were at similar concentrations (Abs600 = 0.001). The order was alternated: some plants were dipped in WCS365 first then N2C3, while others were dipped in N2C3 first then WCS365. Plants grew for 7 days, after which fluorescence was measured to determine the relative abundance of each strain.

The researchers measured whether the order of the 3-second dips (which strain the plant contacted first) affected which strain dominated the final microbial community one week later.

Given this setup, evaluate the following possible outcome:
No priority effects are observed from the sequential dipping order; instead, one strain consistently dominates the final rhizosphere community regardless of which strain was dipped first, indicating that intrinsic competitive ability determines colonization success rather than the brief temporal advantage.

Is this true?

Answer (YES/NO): NO